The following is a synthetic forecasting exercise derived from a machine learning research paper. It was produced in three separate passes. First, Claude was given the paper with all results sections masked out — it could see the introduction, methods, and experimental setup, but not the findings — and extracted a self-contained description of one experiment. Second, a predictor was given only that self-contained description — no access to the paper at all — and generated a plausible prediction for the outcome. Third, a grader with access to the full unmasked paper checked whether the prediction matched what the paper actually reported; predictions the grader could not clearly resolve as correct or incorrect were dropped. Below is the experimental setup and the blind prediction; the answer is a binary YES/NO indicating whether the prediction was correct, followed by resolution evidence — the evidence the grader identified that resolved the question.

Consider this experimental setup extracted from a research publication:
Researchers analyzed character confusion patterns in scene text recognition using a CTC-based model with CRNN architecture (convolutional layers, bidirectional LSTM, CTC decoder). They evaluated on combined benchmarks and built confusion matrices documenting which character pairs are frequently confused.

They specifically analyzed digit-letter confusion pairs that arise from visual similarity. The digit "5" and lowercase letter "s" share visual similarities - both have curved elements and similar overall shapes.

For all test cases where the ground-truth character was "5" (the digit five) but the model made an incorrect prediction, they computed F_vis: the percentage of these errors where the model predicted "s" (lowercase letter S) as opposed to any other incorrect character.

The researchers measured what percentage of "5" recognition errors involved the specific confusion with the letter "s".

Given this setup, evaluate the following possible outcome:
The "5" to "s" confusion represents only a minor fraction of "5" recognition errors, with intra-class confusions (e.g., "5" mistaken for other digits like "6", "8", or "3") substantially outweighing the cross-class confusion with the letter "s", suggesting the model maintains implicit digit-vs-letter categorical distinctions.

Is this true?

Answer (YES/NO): NO